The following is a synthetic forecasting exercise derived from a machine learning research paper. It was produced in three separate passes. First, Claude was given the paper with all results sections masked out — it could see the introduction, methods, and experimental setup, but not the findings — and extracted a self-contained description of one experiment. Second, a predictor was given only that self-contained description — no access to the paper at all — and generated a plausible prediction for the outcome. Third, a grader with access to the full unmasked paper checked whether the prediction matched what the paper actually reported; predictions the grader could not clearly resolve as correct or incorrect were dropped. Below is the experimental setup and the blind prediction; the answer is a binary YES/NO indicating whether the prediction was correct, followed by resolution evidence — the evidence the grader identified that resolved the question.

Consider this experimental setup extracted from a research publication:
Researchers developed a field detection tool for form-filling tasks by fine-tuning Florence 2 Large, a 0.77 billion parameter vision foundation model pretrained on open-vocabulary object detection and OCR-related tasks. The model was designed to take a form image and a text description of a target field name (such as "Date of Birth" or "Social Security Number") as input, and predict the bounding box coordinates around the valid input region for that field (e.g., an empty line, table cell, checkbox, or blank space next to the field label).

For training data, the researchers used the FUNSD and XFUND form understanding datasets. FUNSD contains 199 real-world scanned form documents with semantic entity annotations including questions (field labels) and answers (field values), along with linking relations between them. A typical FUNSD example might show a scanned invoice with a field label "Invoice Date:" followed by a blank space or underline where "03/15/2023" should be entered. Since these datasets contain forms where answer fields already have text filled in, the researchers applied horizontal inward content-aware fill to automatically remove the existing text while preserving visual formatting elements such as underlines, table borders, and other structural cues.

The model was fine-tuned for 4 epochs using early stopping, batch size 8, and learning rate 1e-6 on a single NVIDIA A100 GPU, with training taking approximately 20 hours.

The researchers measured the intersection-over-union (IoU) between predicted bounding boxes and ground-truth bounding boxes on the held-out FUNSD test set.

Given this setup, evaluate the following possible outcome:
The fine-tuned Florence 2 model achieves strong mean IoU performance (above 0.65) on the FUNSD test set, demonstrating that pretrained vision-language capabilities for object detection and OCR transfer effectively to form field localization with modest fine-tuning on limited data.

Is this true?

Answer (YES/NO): NO